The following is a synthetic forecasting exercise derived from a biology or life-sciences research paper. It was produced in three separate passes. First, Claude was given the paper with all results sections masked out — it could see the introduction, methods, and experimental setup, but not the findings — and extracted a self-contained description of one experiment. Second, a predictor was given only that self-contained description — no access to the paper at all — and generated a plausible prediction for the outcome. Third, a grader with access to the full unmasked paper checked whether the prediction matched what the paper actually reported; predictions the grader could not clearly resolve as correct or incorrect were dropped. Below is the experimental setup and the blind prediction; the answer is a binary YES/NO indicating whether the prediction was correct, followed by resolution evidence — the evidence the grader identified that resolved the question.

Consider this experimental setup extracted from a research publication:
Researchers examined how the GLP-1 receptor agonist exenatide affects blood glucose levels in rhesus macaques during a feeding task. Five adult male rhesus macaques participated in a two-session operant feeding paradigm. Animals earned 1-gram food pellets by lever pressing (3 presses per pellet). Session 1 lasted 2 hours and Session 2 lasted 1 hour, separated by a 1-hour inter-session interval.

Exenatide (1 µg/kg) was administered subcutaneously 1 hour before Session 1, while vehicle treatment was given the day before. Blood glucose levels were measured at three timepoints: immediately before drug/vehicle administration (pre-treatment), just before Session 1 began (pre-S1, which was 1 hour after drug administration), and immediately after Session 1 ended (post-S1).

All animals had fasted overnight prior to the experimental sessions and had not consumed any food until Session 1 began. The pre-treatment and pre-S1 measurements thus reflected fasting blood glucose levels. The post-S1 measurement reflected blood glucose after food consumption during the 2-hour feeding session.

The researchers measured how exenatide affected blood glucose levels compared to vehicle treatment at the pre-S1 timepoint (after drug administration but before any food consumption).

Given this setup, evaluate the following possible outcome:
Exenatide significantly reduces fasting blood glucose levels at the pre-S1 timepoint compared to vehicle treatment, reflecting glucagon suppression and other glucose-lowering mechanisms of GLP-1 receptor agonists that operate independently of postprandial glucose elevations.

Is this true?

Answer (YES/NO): YES